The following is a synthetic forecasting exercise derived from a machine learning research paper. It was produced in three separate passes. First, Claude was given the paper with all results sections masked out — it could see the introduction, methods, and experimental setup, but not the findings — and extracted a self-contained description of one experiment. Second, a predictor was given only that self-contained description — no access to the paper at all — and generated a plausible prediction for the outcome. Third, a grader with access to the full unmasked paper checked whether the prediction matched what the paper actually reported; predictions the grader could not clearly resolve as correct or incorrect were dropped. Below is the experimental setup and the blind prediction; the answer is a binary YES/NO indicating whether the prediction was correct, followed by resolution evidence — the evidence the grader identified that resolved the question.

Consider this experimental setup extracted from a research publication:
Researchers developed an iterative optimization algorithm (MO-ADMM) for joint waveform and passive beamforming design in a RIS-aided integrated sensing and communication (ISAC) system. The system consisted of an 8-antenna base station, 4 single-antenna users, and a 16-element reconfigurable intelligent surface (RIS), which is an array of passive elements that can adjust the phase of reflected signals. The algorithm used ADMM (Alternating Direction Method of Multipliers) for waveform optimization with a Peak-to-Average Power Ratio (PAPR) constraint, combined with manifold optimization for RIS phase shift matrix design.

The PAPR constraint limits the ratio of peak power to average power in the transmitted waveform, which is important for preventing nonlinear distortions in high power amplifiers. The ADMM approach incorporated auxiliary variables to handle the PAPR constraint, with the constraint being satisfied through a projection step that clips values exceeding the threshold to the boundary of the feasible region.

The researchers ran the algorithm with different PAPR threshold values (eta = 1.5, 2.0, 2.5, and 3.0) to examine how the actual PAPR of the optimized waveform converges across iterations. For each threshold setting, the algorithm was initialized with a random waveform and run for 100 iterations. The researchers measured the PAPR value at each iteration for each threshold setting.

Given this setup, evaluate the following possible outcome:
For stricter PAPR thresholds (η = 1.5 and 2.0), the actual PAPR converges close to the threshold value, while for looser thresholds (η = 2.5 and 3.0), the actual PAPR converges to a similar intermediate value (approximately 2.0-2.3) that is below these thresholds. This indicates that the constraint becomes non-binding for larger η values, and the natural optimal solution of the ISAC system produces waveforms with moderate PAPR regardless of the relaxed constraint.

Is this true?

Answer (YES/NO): NO